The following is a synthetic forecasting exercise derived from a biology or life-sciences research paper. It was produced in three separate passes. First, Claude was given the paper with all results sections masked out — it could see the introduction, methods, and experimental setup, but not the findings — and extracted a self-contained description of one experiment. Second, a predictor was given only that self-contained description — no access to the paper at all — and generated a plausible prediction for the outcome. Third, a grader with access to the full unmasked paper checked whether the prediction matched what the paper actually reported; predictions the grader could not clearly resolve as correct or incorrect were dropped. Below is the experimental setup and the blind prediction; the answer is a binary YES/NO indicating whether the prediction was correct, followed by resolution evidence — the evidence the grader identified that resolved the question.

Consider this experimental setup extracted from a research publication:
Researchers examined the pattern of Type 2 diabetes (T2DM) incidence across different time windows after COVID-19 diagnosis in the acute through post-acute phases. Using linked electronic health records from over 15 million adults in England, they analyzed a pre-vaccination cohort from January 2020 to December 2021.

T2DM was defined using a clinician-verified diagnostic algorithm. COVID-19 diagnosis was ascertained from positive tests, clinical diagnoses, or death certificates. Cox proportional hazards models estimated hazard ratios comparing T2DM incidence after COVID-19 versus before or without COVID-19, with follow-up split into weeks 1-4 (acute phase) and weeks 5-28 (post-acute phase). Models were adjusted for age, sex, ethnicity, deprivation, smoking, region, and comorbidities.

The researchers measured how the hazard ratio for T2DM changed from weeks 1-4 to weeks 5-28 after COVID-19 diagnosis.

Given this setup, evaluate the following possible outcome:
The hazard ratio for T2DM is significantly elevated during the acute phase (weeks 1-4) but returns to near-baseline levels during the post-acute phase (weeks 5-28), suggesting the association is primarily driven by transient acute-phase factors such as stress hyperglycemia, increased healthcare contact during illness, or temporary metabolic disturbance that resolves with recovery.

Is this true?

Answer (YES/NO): NO